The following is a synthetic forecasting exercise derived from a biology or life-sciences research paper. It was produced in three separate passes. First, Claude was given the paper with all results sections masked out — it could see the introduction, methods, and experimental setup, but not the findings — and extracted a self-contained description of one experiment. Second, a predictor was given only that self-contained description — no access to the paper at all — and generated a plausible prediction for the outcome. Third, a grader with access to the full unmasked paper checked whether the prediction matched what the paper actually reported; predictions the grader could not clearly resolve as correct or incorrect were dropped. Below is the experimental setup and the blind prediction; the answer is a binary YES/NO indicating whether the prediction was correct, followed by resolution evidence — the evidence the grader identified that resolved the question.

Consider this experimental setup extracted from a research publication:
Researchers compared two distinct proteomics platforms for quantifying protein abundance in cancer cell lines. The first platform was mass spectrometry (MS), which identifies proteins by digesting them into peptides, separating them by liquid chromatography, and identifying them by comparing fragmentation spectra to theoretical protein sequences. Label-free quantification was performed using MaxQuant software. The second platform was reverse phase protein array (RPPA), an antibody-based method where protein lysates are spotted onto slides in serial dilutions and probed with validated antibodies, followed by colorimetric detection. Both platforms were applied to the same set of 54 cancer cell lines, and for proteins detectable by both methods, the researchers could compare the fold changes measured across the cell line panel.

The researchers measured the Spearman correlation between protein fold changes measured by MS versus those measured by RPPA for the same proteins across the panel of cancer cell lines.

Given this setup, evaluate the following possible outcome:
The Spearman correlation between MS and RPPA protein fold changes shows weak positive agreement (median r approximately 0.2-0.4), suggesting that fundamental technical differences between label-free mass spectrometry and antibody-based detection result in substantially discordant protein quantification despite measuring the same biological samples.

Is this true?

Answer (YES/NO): NO